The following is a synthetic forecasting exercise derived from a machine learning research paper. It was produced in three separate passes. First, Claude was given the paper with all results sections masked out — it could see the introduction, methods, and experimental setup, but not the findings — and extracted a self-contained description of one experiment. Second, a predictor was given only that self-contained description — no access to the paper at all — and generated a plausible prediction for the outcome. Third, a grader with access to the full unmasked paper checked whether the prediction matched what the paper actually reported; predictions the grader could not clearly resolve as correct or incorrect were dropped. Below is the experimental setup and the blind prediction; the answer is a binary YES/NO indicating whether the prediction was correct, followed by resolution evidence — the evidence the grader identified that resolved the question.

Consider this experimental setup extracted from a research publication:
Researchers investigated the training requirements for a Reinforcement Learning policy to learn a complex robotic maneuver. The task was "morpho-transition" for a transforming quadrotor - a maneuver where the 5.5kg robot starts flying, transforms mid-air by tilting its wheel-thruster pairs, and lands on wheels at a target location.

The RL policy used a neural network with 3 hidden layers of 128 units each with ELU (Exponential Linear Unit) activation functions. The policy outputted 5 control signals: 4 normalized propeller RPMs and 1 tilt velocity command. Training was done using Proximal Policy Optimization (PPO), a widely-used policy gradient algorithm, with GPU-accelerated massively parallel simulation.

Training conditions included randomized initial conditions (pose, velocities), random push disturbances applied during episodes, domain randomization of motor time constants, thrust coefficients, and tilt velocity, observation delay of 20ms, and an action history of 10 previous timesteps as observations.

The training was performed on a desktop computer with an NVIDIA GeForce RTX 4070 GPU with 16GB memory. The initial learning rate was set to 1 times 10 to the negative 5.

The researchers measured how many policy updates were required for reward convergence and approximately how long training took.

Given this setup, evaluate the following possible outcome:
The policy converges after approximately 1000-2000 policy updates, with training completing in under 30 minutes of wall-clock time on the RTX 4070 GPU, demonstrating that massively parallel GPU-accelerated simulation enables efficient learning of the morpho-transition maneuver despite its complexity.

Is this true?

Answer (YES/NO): YES